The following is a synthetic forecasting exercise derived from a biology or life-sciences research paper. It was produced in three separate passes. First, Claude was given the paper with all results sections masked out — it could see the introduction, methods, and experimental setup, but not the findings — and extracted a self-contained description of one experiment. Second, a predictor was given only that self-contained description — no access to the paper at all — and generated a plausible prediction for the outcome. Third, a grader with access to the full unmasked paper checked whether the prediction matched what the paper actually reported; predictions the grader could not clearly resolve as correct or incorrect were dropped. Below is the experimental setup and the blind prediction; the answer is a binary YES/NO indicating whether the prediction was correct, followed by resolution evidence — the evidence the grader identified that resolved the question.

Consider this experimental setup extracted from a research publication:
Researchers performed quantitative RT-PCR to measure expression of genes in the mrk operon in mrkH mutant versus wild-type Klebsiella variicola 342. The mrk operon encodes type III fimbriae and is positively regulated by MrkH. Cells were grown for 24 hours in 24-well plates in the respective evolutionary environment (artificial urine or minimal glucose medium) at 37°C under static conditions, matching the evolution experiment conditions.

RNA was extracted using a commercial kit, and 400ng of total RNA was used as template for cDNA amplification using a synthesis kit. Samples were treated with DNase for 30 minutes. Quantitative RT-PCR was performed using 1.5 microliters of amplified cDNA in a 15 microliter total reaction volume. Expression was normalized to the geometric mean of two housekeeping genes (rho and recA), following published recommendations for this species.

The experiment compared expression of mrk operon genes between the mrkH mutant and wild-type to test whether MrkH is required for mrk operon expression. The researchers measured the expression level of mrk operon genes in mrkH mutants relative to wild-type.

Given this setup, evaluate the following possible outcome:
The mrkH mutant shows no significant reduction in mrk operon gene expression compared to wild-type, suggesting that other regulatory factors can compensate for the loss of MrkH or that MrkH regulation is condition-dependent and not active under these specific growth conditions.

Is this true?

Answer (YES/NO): NO